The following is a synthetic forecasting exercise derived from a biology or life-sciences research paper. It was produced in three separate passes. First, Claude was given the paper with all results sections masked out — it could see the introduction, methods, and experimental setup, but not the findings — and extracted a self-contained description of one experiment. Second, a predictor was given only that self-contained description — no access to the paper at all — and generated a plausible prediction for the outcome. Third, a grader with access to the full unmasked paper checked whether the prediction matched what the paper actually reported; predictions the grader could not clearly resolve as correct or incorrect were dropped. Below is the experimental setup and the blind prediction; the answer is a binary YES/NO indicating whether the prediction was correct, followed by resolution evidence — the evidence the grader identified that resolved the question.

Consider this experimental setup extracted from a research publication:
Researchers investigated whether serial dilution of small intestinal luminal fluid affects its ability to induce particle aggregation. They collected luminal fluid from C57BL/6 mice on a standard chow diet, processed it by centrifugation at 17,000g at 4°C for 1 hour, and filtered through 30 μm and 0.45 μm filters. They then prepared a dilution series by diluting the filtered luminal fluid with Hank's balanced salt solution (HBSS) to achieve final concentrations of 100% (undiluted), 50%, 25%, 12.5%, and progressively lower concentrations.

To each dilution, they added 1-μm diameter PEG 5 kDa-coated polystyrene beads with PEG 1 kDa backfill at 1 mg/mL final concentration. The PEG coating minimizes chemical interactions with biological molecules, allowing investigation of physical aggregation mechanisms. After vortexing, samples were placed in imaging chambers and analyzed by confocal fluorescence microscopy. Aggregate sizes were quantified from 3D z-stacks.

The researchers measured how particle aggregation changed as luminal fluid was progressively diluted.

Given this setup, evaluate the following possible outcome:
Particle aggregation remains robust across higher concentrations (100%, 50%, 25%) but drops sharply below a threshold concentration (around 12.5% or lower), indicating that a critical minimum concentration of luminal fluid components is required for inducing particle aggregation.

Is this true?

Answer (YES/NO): NO